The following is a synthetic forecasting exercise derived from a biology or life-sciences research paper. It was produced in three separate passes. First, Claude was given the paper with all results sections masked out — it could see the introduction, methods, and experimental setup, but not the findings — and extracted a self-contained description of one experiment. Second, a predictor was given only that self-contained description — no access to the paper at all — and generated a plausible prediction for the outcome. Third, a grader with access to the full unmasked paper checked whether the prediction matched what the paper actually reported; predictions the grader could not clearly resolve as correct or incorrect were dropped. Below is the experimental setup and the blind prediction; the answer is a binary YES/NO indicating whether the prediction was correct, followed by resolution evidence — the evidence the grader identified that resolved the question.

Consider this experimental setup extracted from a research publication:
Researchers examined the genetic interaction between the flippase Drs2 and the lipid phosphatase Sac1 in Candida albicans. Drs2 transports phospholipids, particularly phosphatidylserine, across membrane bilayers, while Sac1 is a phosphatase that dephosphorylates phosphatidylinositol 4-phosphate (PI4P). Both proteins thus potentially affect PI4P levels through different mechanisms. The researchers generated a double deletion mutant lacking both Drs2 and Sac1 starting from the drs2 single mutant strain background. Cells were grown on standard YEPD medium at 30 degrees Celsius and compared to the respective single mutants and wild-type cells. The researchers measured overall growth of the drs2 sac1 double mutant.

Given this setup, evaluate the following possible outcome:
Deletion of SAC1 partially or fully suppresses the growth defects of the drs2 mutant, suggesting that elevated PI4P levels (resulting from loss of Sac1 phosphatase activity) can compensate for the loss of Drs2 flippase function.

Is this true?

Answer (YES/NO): NO